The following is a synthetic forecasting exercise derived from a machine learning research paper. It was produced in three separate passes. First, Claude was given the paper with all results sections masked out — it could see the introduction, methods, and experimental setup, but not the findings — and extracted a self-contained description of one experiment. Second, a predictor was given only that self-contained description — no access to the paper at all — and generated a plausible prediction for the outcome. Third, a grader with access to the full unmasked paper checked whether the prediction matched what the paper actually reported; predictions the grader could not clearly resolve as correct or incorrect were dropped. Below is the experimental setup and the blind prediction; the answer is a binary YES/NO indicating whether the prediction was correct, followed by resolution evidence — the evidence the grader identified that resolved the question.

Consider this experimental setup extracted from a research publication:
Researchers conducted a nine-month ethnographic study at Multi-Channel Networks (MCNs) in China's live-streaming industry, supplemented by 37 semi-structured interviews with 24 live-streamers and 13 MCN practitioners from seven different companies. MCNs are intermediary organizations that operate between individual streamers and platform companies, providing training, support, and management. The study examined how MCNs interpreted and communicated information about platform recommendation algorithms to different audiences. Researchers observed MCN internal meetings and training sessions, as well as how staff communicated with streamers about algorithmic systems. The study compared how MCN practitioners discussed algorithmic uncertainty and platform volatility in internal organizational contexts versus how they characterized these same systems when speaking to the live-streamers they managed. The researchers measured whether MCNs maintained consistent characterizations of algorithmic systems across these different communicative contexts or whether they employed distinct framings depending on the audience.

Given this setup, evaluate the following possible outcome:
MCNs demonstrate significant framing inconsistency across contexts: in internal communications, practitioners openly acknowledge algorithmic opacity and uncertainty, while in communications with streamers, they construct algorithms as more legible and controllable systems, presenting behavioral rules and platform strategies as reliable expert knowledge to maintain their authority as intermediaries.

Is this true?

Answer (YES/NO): YES